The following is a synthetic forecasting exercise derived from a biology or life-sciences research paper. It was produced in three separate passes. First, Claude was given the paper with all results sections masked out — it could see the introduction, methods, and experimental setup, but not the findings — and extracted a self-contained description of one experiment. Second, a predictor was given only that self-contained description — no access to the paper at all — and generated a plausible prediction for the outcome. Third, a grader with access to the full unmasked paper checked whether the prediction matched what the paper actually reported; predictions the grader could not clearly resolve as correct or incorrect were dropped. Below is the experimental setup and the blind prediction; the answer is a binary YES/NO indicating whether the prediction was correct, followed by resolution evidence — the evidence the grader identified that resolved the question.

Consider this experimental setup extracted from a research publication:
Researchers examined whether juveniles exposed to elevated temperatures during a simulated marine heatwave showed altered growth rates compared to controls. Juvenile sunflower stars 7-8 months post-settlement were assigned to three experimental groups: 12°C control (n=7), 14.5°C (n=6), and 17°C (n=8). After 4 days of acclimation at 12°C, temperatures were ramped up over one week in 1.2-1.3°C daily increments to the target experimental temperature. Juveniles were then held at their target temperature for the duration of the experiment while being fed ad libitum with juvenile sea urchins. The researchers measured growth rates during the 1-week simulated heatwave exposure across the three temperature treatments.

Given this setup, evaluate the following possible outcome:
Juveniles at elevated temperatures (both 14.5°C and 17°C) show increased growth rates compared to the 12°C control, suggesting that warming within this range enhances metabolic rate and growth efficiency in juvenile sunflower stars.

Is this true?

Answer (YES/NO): NO